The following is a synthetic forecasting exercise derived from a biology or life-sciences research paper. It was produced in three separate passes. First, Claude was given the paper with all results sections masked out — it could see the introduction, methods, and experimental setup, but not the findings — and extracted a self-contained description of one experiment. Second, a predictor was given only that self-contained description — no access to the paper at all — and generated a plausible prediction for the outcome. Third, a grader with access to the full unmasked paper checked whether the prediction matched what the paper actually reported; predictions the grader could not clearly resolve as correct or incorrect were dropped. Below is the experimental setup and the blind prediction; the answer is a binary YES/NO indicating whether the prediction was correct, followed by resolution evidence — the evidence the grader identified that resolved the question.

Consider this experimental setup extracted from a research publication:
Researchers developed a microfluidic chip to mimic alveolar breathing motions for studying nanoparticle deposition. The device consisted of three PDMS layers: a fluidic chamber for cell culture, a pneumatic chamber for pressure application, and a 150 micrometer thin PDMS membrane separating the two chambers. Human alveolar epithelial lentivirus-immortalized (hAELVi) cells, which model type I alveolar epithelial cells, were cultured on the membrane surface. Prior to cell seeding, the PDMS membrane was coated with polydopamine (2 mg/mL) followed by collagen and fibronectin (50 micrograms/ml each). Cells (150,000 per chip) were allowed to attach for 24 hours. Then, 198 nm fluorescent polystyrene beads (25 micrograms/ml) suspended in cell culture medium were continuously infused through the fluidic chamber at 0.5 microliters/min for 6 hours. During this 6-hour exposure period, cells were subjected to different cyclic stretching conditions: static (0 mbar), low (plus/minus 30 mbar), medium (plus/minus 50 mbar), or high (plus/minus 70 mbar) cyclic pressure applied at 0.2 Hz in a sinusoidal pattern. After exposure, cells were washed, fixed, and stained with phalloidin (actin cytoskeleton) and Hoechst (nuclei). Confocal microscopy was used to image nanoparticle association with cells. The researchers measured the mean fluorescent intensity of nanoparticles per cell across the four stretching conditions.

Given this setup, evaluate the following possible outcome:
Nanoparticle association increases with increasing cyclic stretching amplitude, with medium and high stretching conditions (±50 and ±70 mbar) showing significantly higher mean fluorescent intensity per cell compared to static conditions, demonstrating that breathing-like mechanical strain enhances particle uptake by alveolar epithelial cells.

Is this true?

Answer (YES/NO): NO